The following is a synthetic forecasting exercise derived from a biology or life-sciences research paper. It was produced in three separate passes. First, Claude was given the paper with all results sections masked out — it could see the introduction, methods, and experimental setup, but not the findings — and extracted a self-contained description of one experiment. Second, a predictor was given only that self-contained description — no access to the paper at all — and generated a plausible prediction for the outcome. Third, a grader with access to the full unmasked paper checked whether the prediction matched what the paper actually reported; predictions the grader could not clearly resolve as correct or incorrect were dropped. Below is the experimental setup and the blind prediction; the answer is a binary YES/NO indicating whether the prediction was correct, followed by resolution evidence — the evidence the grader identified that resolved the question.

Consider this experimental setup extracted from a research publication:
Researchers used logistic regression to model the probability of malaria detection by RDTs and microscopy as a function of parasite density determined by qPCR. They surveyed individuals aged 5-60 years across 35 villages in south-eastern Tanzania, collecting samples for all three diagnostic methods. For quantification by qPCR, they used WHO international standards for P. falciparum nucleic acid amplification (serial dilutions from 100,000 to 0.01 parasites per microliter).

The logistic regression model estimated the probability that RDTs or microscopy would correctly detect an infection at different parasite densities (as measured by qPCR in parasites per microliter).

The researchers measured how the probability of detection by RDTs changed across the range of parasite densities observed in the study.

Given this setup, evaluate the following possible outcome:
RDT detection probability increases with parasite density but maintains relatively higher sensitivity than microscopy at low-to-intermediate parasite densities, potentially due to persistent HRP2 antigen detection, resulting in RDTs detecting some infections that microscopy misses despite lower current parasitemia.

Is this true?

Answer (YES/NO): YES